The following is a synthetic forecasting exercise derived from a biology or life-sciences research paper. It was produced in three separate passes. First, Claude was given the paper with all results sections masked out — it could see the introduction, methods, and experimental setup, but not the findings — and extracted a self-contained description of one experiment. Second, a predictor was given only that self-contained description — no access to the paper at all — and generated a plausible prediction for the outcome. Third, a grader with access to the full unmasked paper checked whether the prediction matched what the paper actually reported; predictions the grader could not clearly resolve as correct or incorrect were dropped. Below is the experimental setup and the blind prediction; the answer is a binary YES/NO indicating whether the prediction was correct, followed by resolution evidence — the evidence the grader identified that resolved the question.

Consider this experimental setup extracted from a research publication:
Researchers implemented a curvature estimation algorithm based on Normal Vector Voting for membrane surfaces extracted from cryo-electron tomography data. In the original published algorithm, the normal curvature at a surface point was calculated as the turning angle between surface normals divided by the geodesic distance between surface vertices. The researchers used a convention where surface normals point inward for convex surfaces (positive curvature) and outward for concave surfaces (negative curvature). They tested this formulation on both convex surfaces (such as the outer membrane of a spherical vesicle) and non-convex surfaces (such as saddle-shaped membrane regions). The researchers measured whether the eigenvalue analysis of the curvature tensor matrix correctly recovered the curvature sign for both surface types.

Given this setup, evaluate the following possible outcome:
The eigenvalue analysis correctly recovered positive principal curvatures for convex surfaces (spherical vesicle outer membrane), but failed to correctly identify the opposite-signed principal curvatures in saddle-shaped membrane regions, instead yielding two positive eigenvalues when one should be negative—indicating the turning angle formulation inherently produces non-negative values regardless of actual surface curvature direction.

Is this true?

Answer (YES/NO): NO